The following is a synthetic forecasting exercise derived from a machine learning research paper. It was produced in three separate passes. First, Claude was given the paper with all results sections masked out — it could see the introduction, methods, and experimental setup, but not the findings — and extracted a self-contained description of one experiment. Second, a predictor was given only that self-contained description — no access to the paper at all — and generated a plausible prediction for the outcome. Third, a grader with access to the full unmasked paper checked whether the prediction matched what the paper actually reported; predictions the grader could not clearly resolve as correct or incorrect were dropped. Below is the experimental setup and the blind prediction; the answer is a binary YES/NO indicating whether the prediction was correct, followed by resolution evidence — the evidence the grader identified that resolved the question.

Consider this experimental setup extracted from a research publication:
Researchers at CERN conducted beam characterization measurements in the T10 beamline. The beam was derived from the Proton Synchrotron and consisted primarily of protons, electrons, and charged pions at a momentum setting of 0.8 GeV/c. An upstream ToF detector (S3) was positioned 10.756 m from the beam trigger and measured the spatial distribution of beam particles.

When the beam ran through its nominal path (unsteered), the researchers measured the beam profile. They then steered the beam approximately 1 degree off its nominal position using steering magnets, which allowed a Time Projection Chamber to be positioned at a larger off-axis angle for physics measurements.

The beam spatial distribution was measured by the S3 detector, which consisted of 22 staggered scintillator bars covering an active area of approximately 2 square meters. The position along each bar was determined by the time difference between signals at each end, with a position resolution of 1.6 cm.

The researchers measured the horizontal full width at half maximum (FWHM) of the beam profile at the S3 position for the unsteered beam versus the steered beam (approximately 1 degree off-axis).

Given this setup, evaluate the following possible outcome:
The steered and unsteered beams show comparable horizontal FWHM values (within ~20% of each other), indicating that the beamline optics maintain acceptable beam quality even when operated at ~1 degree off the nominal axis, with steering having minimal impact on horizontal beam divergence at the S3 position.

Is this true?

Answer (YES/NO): NO